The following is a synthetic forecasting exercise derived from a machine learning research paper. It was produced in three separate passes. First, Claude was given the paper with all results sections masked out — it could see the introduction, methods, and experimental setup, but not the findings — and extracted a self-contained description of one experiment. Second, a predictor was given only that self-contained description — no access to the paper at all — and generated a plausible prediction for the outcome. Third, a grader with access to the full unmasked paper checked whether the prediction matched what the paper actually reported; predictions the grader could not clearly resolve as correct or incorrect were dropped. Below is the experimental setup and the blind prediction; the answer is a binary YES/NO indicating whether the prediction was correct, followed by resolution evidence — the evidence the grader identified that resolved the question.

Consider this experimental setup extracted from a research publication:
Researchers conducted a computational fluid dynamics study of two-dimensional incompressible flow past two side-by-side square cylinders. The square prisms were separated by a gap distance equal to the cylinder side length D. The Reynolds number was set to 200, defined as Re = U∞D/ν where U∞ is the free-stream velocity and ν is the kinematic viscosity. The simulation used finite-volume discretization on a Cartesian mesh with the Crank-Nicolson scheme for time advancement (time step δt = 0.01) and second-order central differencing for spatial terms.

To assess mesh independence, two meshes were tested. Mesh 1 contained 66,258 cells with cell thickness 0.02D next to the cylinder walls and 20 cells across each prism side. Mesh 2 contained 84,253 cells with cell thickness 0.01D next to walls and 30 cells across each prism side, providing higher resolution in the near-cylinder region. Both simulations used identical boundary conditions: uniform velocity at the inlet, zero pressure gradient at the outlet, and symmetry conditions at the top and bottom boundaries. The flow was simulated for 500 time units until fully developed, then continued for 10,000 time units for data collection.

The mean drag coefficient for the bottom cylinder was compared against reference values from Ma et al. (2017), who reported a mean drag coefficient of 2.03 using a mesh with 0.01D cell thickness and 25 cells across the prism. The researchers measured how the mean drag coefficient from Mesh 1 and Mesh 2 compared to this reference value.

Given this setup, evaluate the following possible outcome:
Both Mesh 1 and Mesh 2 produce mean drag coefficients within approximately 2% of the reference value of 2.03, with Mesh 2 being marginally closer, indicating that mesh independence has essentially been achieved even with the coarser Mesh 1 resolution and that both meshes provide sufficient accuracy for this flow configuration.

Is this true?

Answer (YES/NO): NO